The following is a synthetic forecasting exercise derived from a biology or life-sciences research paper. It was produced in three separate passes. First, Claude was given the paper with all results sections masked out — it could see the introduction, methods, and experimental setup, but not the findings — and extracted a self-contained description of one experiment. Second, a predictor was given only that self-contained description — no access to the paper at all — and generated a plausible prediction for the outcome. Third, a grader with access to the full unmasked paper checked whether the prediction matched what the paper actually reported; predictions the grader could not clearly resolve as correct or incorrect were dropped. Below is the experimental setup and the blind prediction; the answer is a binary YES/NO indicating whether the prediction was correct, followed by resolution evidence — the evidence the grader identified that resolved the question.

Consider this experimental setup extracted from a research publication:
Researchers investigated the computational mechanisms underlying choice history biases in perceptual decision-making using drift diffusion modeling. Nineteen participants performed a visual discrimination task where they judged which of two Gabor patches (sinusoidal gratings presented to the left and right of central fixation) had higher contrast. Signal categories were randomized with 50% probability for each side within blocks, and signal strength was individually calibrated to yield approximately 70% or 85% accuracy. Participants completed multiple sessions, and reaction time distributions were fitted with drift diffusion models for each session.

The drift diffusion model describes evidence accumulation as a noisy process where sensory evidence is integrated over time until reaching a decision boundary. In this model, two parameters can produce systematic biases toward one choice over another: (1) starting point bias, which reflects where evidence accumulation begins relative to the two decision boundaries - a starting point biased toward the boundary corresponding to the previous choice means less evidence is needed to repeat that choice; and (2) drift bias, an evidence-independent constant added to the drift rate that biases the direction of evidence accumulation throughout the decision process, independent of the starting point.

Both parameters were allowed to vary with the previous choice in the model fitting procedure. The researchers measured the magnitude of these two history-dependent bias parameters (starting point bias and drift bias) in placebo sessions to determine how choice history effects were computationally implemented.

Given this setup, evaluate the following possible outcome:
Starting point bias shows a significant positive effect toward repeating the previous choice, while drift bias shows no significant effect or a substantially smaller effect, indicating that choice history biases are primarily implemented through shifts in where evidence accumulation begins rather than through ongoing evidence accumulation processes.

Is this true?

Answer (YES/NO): NO